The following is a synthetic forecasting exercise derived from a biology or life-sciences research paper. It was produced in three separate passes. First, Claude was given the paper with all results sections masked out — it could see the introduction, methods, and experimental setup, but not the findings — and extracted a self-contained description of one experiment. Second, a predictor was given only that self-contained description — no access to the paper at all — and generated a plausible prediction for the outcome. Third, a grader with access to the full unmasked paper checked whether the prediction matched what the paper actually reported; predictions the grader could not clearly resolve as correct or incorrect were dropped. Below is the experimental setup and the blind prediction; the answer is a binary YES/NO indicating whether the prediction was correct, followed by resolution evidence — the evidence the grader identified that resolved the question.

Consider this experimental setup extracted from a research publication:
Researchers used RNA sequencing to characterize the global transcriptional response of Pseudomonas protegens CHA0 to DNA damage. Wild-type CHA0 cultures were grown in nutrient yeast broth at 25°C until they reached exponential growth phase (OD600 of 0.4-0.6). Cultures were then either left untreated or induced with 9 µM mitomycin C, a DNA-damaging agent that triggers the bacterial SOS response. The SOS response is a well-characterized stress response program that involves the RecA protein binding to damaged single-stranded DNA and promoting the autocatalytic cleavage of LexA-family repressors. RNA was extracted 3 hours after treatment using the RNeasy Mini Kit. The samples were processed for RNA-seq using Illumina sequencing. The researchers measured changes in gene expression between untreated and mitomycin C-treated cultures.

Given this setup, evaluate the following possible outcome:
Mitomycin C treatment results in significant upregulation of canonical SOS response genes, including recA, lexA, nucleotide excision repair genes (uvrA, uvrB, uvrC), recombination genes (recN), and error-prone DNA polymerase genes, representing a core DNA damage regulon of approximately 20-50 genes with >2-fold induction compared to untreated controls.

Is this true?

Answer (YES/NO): YES